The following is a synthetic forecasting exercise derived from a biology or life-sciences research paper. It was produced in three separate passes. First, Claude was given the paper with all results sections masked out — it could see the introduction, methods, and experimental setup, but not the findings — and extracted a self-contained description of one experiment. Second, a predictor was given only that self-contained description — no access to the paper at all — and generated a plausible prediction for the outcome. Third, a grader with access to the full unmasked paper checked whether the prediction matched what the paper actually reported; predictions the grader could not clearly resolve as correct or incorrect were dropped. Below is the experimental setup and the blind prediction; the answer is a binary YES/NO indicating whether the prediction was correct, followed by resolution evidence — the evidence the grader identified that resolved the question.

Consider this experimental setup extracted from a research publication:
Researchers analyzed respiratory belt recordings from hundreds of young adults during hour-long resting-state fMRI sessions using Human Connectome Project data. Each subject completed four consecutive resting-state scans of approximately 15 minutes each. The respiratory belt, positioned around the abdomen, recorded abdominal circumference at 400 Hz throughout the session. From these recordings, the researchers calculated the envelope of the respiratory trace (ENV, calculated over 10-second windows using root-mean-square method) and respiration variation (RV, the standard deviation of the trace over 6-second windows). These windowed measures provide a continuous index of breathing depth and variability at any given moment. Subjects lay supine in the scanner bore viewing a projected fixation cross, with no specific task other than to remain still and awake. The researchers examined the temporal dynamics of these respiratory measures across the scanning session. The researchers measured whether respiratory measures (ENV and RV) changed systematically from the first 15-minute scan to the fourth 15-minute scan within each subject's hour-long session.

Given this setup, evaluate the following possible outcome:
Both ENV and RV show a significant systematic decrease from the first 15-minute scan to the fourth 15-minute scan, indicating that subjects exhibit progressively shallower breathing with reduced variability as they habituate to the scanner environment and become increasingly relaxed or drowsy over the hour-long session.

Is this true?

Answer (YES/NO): NO